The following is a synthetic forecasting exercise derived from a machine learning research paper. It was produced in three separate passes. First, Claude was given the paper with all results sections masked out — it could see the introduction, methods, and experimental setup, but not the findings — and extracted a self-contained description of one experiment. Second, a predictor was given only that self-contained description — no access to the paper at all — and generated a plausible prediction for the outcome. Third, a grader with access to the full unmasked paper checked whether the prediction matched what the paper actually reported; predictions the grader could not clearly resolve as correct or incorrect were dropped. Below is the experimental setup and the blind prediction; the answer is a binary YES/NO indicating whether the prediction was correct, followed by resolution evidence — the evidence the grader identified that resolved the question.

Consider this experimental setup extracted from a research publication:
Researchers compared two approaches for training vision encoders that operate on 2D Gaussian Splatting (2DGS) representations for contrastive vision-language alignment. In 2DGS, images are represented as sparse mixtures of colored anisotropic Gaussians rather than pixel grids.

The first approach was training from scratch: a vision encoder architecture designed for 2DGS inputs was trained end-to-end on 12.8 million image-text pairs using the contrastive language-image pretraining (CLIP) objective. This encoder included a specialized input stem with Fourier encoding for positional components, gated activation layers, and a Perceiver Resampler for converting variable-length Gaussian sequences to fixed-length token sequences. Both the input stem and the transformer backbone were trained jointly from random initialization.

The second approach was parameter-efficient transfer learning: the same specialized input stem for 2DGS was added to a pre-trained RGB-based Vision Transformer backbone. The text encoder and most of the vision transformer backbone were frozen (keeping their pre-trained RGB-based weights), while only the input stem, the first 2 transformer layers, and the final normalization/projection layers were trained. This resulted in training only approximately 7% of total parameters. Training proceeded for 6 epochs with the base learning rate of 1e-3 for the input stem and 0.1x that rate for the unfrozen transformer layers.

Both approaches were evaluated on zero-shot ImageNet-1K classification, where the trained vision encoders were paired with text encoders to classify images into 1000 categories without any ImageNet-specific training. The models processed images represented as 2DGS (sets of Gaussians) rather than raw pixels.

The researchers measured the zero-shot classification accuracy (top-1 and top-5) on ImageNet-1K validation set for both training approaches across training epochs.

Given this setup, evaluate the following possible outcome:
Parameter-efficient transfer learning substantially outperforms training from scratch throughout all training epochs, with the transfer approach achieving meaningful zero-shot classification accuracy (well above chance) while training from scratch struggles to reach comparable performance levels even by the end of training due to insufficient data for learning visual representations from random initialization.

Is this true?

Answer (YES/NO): YES